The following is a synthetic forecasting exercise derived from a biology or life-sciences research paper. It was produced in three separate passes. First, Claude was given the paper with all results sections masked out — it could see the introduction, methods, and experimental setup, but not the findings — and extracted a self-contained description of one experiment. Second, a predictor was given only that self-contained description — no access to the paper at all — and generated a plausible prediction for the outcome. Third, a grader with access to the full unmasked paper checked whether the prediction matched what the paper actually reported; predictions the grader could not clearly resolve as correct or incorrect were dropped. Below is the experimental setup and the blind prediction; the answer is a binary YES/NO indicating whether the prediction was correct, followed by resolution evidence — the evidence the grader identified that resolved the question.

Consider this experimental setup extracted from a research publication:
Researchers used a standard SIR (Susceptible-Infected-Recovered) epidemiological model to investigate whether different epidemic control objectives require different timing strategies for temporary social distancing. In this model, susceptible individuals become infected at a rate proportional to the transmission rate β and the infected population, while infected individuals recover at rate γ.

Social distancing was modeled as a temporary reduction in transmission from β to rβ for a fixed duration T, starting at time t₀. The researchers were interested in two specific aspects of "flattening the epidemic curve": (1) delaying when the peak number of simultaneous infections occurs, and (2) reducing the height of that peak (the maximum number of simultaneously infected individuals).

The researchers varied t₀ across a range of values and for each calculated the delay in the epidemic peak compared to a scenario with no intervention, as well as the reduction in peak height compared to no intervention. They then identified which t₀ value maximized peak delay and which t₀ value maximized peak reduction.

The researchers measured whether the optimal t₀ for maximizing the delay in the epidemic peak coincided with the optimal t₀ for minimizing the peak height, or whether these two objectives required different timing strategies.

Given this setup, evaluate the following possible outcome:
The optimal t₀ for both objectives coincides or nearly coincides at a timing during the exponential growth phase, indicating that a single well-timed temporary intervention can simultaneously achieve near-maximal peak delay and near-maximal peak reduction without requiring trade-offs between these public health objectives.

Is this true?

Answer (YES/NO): YES